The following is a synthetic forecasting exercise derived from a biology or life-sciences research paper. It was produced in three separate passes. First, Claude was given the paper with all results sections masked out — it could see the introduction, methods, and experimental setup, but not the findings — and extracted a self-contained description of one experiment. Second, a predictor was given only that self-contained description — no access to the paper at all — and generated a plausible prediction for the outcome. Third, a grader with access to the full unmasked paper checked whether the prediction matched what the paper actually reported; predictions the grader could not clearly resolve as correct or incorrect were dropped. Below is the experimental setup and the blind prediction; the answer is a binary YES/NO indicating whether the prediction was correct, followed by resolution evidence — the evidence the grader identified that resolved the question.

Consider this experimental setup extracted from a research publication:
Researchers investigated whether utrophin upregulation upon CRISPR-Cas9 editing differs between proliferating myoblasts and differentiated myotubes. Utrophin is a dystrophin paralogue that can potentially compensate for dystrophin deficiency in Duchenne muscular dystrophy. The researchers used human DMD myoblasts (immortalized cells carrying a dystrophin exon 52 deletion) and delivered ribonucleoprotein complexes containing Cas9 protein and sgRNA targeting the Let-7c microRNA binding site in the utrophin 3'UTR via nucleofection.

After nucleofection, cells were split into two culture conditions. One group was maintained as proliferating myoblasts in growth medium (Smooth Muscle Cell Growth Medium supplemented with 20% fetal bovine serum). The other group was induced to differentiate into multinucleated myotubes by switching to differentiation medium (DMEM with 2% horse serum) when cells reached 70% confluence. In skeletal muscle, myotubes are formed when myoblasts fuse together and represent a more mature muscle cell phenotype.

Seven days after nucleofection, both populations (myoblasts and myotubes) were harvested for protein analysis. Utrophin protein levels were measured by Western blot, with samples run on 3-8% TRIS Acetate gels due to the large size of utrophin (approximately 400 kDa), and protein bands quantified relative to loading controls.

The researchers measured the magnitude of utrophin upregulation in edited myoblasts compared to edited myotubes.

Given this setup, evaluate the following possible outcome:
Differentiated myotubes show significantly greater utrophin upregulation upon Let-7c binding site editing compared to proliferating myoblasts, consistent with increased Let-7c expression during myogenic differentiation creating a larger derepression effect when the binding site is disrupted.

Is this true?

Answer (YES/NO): NO